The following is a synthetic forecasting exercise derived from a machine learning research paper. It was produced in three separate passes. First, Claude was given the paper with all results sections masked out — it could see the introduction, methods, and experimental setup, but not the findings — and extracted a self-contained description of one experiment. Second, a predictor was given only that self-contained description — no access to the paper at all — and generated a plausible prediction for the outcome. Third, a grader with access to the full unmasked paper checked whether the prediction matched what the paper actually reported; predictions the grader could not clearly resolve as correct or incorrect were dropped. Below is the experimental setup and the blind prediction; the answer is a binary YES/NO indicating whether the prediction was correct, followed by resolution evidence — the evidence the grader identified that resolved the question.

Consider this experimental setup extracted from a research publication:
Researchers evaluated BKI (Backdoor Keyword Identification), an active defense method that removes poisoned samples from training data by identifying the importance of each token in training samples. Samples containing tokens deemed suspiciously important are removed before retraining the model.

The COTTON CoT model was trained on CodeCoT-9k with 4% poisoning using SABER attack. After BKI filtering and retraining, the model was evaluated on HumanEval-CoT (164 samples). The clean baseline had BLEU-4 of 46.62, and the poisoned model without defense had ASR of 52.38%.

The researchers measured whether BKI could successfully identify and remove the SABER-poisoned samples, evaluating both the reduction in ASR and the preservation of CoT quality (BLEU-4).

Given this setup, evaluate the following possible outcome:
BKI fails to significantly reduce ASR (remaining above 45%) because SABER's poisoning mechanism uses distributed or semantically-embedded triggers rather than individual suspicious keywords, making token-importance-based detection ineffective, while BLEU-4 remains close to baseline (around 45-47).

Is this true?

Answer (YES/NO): NO